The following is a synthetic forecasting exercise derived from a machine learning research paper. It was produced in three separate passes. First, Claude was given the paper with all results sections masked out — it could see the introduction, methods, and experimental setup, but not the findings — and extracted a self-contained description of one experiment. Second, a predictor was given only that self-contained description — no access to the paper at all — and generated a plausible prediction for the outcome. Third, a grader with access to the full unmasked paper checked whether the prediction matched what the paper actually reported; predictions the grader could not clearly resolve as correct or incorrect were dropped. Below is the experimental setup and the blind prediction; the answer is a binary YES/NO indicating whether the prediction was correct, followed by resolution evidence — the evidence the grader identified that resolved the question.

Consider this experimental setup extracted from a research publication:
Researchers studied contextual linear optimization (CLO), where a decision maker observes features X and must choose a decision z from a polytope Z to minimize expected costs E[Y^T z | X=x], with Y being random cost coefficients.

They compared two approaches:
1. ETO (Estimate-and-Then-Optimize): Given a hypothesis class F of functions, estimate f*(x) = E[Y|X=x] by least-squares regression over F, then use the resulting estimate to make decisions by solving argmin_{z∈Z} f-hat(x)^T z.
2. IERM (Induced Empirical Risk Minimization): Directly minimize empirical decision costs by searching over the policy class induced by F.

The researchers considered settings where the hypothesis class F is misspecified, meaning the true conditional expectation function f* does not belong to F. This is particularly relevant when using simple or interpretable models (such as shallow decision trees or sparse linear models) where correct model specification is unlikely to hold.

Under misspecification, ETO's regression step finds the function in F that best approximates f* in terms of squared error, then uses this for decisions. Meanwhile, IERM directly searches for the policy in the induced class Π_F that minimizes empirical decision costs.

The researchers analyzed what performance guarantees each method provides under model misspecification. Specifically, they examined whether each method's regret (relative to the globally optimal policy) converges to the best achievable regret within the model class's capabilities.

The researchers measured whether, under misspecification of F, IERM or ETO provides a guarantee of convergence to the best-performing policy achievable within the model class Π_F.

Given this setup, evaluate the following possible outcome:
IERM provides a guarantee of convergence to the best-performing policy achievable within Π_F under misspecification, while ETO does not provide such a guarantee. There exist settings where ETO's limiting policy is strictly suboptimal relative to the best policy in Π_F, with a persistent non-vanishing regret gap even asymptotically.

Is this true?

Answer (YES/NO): YES